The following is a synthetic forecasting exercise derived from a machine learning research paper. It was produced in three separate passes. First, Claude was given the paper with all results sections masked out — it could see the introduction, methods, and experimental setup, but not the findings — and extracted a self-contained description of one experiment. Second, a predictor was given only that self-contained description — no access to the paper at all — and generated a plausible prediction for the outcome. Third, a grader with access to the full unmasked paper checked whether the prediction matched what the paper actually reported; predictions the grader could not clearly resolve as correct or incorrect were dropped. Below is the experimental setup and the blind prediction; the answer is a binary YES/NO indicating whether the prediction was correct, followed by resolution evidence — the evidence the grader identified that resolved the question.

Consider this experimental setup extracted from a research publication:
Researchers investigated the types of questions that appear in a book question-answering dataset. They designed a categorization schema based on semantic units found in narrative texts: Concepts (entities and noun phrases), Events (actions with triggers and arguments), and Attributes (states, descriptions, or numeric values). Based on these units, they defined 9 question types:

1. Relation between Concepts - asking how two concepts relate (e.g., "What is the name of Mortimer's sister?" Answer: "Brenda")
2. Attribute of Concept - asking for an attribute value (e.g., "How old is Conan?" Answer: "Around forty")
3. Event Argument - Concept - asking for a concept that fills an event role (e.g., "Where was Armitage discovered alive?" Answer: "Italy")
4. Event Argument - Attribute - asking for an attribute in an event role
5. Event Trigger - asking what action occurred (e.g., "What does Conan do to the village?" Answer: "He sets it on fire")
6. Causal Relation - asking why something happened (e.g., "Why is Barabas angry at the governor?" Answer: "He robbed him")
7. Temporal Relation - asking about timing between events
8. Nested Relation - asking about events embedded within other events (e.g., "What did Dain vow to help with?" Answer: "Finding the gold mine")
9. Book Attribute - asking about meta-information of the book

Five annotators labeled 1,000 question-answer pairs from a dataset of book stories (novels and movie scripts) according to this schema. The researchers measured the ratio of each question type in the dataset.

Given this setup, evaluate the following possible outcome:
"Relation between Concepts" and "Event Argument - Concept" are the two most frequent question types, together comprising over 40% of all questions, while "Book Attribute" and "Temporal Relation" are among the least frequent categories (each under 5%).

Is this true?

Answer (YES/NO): NO